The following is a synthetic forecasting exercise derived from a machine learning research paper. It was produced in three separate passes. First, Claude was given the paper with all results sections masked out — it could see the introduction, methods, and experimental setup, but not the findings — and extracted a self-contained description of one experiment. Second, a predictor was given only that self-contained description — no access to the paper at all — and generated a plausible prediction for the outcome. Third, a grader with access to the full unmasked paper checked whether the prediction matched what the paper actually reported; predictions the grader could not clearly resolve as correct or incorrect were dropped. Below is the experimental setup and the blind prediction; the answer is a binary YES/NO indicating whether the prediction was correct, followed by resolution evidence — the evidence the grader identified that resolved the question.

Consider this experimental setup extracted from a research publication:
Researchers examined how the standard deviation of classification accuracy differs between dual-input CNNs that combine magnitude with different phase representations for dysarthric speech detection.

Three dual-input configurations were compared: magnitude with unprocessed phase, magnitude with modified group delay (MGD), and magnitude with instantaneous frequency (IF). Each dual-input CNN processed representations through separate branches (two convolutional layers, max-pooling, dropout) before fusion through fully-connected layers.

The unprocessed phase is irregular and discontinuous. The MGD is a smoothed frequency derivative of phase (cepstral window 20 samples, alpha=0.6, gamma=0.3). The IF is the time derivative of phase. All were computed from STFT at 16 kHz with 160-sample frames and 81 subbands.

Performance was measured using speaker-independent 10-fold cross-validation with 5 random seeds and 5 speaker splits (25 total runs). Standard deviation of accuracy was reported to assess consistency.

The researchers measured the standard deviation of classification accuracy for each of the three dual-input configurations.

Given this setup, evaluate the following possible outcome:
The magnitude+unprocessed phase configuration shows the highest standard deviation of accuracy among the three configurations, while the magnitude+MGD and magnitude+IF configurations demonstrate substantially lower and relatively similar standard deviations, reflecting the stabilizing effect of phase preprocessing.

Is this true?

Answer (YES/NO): NO